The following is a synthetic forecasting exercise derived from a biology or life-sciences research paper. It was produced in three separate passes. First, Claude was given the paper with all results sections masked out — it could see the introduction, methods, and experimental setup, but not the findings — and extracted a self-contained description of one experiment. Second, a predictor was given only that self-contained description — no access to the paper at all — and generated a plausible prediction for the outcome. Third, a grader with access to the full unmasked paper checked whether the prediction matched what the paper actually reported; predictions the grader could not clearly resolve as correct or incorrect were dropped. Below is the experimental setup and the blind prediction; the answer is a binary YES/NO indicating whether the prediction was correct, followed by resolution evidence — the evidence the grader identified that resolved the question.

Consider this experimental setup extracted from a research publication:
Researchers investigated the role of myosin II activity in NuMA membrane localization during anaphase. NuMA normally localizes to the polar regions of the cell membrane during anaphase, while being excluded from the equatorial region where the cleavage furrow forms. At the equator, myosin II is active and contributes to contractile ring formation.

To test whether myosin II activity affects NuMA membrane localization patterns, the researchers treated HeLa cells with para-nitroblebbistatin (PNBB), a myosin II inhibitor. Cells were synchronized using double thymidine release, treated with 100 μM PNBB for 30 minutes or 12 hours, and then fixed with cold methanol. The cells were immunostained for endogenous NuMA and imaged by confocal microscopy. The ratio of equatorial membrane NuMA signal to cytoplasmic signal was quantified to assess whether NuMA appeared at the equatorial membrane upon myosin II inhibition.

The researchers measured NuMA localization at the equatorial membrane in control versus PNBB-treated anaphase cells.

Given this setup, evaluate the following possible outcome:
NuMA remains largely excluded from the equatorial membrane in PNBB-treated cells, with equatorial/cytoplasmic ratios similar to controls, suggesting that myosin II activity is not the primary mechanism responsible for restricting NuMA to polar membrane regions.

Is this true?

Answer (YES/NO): YES